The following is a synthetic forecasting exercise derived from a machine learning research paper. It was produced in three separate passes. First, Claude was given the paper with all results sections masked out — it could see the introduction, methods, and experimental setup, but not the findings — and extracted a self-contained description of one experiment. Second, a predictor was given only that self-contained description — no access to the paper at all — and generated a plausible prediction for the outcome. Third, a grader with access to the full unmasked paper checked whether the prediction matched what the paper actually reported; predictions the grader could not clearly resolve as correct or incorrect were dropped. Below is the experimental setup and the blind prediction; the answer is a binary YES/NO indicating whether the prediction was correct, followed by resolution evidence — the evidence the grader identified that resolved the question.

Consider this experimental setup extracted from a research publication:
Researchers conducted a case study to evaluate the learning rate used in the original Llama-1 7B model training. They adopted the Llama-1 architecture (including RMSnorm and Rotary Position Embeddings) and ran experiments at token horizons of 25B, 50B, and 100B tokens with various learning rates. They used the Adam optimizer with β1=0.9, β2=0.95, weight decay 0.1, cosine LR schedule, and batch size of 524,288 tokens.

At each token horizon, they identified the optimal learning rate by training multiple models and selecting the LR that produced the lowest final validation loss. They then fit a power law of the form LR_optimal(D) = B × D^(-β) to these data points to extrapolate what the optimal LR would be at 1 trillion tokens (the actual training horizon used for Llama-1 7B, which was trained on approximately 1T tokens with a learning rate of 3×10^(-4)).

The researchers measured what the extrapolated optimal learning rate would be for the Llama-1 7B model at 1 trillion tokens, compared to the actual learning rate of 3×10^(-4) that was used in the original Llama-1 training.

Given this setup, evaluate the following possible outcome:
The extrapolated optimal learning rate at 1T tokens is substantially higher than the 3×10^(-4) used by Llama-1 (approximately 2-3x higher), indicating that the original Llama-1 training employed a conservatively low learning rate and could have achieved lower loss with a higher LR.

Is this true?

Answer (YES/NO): NO